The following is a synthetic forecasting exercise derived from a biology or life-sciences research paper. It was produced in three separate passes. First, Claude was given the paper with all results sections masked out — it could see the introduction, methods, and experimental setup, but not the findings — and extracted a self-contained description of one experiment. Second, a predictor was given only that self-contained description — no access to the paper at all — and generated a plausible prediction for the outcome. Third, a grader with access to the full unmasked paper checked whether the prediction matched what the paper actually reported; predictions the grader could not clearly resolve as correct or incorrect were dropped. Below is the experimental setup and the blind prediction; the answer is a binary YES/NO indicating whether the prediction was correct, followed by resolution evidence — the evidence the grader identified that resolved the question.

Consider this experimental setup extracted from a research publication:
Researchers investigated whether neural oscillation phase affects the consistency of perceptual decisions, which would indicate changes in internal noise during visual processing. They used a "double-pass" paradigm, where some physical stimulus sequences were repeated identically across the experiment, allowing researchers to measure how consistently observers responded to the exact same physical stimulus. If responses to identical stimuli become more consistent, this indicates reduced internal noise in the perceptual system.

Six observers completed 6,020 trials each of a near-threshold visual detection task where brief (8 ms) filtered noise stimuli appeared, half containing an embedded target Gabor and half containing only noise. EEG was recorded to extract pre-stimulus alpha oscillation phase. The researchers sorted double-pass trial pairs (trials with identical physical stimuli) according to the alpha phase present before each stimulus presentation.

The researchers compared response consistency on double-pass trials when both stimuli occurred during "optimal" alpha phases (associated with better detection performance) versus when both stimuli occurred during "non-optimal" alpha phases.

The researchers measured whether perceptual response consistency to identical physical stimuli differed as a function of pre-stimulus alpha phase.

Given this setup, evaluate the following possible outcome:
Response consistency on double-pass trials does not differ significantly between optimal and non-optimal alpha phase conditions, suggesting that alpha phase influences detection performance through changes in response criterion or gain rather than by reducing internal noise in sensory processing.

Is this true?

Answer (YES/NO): NO